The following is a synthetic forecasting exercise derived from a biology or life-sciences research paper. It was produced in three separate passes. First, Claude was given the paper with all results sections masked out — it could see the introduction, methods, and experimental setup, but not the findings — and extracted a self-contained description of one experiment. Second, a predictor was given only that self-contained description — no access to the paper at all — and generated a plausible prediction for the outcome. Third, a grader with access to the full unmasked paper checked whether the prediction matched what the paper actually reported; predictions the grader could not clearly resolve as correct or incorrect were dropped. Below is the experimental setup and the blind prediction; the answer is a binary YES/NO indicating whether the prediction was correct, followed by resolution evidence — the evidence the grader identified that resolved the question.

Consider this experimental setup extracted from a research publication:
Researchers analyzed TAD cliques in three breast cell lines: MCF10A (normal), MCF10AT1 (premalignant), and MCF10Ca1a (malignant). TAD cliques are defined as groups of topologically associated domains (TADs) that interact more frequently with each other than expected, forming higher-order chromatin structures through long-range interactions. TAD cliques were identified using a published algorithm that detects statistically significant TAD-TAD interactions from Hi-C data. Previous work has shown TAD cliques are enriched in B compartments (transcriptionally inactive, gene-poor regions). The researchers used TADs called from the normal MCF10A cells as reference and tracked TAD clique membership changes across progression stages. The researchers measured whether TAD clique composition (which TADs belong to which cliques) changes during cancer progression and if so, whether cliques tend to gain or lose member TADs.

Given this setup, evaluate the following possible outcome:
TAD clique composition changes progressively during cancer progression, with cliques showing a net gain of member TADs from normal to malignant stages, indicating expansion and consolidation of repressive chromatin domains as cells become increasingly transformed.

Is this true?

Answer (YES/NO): NO